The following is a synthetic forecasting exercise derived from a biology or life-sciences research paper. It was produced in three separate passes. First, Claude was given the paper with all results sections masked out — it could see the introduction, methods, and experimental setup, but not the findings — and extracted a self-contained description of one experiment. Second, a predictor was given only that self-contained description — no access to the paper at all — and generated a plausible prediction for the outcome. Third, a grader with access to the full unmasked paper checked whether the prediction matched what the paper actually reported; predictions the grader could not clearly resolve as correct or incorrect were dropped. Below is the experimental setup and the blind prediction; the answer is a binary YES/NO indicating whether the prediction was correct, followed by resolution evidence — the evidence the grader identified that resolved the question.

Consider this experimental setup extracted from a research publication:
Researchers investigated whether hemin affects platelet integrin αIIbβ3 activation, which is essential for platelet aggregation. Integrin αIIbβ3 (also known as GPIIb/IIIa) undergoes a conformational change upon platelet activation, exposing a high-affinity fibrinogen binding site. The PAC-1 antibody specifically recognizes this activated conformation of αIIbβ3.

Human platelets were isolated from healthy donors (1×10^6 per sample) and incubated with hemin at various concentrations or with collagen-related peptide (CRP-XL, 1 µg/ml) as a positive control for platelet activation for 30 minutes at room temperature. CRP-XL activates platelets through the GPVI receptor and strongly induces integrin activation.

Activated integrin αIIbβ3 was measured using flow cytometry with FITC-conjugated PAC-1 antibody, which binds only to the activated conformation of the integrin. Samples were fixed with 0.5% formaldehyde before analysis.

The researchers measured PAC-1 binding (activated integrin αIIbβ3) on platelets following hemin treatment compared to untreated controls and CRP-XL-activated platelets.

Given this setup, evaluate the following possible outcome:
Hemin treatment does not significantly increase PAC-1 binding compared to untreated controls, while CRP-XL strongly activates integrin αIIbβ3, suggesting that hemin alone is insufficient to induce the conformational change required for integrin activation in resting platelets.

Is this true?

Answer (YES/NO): NO